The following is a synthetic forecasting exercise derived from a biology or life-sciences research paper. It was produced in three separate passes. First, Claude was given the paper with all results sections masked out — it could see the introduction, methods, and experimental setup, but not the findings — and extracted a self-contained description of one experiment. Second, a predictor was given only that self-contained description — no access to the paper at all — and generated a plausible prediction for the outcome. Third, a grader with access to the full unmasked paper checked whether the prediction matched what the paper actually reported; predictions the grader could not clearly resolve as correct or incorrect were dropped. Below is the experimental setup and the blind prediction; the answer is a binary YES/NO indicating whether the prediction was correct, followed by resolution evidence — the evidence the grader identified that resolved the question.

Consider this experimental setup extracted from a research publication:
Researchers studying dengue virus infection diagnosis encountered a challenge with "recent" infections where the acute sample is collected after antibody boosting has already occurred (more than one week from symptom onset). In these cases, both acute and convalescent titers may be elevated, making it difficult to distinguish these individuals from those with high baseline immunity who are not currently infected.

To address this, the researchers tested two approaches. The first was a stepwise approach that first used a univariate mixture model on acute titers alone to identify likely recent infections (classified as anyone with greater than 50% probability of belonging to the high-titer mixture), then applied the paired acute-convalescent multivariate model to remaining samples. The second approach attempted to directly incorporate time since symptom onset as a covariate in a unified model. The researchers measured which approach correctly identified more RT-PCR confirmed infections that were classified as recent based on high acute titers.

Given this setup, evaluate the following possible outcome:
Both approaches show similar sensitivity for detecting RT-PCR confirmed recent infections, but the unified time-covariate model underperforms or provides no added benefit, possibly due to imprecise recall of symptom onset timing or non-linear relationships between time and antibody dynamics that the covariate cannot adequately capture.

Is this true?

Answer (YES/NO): NO